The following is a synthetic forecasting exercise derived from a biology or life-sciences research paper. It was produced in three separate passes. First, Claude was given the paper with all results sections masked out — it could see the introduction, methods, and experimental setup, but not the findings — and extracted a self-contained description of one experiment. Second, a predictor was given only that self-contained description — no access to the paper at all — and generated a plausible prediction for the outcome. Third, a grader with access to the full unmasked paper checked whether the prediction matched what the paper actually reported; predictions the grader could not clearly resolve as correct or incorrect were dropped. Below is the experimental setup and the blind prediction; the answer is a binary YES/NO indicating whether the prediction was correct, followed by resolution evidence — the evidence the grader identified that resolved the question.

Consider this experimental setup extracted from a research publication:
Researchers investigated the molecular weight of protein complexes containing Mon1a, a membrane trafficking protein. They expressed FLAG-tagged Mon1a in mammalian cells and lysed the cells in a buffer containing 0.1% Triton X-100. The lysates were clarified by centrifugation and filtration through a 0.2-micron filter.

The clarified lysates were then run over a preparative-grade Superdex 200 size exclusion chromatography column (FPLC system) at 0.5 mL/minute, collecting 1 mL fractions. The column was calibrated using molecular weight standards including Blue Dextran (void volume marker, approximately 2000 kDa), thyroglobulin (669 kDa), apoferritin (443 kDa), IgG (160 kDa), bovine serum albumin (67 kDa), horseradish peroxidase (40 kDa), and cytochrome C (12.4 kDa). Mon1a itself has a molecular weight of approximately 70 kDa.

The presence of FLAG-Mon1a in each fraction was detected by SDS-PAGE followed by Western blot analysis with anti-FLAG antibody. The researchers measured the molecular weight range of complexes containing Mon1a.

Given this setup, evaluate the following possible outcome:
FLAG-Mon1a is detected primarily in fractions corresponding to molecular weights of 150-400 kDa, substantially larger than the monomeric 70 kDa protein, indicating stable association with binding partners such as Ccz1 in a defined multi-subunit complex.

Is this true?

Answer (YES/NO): NO